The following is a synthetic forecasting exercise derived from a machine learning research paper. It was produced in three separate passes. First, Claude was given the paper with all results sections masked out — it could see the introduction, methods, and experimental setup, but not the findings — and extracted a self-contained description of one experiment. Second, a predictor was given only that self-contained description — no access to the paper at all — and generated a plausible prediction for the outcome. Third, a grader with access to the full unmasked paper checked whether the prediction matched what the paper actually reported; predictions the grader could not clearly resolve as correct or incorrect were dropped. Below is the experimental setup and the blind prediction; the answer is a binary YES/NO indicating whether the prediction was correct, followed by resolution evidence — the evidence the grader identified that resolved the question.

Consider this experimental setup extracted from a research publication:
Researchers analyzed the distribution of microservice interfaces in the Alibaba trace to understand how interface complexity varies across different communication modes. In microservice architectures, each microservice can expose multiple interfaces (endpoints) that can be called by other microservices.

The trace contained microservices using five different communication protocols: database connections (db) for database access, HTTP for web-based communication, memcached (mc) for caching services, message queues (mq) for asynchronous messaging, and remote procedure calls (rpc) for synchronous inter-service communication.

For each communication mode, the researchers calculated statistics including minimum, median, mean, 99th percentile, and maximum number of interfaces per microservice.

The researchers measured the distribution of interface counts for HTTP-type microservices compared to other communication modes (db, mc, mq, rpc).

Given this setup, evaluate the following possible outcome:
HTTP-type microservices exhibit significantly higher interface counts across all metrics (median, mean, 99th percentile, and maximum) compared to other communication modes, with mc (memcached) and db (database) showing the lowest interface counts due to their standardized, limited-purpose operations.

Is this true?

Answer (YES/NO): NO